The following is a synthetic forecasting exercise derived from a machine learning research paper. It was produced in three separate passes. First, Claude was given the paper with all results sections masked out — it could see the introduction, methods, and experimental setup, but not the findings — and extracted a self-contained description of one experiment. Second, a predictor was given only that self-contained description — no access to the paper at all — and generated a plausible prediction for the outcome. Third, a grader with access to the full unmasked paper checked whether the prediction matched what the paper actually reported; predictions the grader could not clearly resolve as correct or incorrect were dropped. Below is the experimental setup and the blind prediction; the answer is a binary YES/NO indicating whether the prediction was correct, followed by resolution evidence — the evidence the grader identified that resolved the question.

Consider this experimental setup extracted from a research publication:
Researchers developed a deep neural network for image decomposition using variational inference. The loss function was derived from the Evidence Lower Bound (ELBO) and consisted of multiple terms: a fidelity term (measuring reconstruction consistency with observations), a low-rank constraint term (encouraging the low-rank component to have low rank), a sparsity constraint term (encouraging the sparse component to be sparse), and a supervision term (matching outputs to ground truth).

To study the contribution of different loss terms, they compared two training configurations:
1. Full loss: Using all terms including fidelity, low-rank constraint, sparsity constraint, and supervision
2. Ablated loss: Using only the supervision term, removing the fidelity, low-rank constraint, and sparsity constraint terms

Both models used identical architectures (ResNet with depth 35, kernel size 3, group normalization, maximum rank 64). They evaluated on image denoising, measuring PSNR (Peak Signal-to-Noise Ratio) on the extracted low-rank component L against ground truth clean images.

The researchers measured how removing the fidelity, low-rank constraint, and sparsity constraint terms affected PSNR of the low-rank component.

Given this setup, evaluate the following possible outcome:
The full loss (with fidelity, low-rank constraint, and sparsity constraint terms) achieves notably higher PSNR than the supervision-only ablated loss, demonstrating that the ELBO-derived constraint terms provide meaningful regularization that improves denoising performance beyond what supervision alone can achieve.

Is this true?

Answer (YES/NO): YES